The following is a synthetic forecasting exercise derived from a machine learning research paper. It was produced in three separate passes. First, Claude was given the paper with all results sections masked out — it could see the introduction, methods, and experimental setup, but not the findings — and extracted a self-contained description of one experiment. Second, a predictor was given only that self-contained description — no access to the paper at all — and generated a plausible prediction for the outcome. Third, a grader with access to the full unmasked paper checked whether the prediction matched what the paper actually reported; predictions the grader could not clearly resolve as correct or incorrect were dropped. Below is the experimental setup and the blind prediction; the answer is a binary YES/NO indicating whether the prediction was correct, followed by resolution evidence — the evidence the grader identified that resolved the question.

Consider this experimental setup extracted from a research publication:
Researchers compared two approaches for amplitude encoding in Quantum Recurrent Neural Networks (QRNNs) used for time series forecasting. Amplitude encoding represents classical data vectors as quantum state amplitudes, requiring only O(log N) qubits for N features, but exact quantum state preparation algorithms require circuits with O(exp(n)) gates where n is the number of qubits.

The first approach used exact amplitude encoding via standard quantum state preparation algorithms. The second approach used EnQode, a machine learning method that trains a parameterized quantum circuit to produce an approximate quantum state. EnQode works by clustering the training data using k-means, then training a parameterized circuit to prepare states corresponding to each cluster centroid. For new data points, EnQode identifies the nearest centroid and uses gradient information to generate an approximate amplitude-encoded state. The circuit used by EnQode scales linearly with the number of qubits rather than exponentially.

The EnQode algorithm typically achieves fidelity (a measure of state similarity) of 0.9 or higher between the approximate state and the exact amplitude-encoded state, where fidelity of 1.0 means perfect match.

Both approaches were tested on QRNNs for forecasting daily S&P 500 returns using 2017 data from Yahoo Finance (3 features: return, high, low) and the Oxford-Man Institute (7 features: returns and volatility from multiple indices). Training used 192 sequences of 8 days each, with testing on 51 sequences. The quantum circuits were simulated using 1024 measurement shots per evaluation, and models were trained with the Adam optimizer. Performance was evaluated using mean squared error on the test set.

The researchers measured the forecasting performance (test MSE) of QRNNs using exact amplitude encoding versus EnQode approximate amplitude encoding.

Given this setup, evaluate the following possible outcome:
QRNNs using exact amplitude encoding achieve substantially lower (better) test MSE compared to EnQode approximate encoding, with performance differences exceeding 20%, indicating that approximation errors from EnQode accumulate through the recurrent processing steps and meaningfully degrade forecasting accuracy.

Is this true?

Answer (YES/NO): YES